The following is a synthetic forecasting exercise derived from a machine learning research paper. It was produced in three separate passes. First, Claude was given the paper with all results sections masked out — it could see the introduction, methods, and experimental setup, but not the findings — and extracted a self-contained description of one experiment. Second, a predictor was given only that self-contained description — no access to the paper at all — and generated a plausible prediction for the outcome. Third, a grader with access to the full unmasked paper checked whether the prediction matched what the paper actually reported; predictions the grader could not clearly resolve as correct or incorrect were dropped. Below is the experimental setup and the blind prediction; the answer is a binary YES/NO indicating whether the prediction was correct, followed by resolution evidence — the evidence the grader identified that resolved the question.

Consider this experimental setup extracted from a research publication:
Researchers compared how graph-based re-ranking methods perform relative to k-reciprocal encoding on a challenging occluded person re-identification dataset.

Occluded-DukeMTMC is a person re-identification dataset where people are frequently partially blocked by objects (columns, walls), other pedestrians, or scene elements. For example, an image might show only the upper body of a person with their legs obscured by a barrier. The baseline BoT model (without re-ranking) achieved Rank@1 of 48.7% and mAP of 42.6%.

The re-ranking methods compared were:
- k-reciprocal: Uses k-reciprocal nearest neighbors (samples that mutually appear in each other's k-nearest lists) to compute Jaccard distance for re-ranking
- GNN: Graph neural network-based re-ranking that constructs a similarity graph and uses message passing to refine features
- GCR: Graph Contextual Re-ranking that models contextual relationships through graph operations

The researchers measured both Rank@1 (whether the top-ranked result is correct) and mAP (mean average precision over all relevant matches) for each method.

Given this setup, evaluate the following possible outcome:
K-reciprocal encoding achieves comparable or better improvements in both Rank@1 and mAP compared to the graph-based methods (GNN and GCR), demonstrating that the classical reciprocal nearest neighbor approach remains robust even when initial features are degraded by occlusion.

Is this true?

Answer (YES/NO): NO